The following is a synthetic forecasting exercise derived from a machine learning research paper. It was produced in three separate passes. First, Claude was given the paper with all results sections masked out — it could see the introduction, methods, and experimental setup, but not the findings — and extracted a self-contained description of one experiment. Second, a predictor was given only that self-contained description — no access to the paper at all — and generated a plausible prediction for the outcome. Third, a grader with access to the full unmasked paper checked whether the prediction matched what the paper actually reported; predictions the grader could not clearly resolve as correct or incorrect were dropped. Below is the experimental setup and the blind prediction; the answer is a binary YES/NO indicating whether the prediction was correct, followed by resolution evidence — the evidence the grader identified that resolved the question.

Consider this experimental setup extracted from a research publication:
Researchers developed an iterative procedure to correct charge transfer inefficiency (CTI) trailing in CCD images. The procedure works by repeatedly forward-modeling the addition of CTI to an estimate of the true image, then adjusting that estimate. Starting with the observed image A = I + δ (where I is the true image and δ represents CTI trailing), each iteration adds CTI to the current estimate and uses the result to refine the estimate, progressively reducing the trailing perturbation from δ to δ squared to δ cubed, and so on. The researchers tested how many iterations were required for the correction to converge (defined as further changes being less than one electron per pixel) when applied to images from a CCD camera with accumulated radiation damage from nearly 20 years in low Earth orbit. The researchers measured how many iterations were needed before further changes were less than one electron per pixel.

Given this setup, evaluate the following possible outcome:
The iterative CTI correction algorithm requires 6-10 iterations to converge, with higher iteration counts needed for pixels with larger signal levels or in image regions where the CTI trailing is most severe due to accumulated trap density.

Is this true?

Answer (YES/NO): NO